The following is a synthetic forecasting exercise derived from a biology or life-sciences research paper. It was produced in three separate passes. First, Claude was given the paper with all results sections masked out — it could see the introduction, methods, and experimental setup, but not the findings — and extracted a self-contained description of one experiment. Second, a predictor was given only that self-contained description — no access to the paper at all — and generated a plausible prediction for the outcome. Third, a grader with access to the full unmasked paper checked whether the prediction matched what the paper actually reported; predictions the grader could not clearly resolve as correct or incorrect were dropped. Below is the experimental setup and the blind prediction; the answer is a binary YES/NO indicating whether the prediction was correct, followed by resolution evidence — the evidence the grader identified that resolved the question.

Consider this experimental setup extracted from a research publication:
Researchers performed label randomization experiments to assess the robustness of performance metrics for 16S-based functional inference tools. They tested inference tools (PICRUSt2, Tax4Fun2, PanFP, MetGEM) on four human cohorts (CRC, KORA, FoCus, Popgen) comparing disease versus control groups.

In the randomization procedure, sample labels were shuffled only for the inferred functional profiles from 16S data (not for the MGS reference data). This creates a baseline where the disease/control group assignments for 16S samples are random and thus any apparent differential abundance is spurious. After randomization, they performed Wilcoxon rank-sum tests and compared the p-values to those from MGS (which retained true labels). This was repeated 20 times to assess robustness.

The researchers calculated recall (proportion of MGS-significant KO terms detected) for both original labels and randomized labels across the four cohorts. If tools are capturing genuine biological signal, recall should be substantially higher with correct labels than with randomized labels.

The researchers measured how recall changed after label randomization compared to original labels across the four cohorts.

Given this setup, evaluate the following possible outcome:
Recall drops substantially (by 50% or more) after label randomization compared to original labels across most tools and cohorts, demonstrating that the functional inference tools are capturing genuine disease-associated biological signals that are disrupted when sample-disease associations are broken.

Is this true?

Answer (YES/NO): NO